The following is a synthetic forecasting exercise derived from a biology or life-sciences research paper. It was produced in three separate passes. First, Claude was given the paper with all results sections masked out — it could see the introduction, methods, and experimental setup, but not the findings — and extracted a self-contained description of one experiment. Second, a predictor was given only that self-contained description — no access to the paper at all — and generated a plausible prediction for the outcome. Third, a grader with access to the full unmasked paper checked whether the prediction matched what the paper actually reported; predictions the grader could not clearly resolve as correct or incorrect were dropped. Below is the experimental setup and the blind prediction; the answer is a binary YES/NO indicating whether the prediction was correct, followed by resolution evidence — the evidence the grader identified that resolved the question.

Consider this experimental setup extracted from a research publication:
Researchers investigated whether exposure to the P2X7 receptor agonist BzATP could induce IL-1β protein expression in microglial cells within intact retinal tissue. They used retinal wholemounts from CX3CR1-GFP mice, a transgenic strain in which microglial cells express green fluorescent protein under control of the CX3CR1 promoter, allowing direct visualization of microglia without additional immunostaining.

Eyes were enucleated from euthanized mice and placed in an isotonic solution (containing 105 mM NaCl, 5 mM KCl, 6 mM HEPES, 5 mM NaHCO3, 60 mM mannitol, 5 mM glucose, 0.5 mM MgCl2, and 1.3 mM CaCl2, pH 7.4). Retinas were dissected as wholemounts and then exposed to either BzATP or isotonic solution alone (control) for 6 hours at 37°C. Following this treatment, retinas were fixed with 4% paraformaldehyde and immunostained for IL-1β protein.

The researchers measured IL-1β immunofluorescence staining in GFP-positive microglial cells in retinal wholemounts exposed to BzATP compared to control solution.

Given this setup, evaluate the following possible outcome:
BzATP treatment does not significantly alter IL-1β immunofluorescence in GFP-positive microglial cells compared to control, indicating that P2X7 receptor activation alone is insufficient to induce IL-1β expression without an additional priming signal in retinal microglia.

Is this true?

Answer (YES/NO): NO